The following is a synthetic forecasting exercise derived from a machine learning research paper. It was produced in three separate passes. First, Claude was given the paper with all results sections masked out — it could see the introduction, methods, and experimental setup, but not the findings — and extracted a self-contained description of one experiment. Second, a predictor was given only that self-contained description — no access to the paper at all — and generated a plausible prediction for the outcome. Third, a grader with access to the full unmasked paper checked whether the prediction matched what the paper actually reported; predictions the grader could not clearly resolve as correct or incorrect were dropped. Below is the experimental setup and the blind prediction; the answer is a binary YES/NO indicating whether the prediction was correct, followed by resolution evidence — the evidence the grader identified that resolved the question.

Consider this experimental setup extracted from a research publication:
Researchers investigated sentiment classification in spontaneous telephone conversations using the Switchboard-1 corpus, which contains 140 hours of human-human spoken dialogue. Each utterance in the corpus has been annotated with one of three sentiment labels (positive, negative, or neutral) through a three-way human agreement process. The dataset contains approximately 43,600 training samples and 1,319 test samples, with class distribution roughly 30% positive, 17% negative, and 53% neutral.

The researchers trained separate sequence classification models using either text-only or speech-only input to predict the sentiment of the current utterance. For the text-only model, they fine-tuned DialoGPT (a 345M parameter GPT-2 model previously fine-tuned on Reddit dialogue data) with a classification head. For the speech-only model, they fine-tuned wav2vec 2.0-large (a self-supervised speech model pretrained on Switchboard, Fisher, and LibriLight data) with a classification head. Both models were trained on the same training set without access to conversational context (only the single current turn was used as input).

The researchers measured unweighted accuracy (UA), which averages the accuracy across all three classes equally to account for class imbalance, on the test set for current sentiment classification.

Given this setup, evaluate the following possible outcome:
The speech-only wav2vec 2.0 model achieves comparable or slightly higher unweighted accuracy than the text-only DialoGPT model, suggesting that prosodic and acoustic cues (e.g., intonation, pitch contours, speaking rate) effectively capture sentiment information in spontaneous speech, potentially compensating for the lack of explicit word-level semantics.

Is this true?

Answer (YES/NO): NO